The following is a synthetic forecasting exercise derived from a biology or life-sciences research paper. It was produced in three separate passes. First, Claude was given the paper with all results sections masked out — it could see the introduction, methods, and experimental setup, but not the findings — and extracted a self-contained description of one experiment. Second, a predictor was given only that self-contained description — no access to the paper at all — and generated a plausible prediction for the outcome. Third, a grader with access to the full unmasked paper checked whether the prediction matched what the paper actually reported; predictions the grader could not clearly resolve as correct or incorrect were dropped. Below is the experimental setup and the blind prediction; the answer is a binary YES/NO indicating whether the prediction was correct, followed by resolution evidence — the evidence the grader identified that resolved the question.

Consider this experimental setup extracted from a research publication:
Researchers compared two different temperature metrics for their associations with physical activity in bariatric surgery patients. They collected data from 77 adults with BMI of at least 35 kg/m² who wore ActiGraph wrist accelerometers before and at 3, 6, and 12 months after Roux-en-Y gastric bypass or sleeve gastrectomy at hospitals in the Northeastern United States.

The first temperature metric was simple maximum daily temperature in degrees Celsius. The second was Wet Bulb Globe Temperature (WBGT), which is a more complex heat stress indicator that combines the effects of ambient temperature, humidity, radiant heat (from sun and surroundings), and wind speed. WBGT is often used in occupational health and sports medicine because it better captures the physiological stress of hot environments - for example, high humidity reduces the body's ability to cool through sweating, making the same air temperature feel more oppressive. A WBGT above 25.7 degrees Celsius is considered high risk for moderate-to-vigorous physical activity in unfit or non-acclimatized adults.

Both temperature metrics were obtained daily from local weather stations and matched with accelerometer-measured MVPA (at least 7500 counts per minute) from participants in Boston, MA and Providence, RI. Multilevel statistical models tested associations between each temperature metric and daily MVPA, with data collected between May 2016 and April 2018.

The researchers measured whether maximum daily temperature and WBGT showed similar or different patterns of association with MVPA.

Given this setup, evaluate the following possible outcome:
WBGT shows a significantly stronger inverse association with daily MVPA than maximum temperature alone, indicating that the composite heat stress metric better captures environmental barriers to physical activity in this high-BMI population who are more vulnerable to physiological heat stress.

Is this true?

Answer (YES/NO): NO